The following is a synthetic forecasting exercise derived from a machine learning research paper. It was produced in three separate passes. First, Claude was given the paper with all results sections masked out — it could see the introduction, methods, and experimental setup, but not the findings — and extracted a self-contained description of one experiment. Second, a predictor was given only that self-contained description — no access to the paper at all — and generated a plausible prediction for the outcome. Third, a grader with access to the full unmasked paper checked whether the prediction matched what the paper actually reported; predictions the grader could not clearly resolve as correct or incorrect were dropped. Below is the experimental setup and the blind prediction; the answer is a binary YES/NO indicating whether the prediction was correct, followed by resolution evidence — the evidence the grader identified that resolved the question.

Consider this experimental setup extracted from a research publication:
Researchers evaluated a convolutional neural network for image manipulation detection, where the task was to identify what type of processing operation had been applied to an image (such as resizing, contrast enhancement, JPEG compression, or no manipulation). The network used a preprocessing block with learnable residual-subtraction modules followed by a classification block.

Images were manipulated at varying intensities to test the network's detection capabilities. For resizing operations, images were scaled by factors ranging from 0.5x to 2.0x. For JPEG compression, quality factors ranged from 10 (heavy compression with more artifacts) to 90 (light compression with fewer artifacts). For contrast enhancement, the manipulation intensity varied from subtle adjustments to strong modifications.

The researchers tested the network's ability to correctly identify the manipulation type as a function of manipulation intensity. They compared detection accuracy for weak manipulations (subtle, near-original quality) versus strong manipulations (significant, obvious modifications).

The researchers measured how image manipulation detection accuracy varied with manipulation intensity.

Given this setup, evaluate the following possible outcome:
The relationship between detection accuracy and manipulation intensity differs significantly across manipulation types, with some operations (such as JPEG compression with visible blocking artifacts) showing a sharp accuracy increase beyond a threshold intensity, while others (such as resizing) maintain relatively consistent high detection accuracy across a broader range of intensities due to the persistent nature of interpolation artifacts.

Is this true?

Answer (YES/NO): NO